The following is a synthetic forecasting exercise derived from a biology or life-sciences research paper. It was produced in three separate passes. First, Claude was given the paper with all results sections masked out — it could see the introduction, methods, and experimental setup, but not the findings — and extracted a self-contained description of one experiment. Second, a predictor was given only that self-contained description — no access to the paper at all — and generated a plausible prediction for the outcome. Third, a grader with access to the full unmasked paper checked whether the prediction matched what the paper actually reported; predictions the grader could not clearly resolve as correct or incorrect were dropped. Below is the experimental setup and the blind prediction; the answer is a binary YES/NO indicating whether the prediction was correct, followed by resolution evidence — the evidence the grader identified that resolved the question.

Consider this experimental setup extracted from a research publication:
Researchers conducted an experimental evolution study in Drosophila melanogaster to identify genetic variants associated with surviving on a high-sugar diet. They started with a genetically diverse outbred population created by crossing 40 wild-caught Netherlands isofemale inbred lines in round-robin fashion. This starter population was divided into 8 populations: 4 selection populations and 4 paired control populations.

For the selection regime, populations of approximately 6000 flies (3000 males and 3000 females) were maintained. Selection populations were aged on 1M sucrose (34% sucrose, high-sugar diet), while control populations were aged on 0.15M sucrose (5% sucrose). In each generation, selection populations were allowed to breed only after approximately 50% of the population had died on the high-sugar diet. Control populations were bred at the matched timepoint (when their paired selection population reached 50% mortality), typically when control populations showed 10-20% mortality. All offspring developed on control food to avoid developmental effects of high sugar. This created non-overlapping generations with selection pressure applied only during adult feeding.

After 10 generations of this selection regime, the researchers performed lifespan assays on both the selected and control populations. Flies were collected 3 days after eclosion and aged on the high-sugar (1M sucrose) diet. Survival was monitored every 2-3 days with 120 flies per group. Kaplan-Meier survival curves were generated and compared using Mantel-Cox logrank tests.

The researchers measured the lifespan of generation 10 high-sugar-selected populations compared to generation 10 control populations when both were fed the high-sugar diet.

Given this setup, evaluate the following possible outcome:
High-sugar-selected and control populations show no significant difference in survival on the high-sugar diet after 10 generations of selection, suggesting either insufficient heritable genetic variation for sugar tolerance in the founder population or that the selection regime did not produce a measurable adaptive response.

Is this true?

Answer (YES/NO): NO